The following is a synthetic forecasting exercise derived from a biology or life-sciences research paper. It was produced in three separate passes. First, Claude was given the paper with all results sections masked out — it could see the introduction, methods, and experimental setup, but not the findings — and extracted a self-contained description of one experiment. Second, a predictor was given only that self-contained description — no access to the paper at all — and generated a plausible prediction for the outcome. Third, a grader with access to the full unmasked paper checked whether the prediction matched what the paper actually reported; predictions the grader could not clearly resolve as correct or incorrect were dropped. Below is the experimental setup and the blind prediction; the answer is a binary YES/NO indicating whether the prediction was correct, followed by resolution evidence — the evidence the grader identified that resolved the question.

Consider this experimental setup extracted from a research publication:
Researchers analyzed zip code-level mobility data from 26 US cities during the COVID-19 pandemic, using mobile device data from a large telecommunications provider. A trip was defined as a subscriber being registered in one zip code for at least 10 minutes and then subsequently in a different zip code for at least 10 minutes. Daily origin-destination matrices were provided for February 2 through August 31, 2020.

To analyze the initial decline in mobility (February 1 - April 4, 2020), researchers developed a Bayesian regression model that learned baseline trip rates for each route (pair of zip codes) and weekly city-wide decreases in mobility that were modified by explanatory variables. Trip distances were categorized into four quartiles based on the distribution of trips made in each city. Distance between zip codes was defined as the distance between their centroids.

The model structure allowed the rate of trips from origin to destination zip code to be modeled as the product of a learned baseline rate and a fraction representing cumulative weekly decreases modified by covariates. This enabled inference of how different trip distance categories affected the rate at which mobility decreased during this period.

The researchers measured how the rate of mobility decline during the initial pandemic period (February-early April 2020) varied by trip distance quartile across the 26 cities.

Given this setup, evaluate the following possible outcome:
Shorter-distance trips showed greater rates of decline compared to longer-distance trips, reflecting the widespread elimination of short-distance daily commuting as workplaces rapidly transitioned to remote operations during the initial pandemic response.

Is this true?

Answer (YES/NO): NO